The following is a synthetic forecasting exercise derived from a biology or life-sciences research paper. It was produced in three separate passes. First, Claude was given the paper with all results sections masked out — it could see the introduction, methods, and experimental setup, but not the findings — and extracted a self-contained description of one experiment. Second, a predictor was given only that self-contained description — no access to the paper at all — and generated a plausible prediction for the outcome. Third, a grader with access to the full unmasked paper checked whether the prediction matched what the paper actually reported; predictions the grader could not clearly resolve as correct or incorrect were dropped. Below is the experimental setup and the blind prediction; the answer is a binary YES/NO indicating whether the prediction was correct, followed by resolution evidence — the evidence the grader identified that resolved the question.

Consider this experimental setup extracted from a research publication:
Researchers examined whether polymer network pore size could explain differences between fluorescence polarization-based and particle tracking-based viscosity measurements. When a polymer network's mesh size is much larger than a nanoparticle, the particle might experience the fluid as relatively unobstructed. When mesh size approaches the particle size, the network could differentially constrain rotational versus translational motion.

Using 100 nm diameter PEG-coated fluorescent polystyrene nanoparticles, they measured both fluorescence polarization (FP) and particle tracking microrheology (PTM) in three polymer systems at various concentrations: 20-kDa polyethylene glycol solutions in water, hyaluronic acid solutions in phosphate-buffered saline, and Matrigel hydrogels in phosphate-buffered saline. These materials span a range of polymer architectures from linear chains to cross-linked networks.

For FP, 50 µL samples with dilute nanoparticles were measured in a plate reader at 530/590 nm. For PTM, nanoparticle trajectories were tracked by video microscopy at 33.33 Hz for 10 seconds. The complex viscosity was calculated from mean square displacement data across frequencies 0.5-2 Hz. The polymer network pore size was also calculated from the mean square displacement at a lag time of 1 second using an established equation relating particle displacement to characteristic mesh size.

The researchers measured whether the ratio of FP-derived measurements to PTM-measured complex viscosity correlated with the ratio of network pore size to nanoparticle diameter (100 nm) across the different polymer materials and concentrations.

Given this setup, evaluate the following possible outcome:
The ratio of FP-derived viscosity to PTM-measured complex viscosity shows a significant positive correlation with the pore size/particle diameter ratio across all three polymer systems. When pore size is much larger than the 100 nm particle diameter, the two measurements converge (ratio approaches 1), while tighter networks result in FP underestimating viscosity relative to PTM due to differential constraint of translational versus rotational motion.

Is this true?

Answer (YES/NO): NO